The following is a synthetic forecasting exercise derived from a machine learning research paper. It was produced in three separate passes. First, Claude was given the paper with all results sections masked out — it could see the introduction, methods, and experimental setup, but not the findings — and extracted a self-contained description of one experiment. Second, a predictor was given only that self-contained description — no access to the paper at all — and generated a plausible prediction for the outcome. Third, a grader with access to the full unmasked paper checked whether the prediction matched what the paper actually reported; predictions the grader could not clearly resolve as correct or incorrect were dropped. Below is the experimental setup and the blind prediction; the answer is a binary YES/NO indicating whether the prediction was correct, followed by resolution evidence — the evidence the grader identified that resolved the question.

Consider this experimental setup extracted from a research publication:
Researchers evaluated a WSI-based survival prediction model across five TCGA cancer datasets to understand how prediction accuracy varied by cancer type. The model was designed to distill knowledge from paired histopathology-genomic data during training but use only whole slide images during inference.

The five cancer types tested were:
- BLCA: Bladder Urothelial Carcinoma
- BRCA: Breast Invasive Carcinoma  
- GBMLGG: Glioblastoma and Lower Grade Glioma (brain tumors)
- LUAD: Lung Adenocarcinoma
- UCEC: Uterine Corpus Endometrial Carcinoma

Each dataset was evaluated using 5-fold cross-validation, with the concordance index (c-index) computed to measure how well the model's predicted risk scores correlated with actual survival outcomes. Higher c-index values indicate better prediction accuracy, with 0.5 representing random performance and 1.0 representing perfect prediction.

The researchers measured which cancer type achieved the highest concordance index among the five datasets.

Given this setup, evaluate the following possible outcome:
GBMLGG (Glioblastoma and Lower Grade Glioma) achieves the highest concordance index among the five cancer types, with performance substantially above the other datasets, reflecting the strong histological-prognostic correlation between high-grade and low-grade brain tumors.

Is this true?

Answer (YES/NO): YES